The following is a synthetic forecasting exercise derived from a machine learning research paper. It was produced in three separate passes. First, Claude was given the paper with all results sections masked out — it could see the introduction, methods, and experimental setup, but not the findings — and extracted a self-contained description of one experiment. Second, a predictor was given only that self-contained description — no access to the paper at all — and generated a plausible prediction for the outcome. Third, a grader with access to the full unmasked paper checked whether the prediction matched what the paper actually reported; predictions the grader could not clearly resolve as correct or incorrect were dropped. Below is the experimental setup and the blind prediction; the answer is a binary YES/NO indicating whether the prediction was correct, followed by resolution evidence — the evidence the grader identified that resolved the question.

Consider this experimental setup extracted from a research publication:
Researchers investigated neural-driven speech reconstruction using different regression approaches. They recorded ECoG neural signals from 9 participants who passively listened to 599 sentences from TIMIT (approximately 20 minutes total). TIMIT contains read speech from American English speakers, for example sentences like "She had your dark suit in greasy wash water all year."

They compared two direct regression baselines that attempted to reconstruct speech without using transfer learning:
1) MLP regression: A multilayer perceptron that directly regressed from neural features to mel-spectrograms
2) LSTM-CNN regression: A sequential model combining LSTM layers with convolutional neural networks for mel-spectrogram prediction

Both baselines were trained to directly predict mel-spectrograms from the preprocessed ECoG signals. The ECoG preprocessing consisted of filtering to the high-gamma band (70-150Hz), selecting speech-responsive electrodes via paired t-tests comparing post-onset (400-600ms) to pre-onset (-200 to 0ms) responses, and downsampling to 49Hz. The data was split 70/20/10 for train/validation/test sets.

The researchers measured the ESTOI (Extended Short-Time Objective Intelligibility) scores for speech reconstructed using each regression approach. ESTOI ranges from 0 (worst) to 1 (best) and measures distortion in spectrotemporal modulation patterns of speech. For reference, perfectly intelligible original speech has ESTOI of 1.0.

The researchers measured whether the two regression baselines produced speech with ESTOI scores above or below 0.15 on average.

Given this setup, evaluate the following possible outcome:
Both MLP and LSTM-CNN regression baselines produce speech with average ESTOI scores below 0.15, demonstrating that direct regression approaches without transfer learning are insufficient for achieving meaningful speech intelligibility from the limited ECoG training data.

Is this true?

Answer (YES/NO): YES